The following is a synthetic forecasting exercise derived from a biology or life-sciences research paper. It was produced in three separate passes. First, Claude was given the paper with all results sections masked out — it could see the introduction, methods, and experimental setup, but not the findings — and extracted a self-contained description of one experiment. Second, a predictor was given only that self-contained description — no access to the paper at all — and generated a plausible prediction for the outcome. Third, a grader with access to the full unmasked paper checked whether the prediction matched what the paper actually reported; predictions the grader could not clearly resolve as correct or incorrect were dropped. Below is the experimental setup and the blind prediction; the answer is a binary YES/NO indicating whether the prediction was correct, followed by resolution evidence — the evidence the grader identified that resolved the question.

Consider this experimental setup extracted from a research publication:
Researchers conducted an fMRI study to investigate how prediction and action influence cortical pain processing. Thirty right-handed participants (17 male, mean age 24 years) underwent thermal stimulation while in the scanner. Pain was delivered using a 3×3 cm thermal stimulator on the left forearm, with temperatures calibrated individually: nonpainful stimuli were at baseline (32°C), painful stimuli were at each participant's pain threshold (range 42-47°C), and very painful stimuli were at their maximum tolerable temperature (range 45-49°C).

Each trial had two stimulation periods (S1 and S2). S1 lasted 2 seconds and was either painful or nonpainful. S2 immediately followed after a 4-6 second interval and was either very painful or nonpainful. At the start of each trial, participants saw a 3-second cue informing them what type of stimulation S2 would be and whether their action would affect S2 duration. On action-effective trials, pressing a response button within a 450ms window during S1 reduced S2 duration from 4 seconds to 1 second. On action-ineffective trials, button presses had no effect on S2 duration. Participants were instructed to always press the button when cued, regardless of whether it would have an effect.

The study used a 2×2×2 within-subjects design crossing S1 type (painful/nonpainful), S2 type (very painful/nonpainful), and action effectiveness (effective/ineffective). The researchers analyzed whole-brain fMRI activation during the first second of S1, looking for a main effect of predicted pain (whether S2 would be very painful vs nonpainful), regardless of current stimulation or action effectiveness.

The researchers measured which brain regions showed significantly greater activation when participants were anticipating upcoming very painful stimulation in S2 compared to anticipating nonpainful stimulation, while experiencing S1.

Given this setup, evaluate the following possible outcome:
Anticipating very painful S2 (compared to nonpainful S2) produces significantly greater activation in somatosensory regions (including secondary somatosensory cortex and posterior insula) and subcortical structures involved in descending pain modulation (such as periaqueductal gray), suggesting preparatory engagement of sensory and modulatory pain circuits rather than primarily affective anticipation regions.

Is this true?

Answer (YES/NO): NO